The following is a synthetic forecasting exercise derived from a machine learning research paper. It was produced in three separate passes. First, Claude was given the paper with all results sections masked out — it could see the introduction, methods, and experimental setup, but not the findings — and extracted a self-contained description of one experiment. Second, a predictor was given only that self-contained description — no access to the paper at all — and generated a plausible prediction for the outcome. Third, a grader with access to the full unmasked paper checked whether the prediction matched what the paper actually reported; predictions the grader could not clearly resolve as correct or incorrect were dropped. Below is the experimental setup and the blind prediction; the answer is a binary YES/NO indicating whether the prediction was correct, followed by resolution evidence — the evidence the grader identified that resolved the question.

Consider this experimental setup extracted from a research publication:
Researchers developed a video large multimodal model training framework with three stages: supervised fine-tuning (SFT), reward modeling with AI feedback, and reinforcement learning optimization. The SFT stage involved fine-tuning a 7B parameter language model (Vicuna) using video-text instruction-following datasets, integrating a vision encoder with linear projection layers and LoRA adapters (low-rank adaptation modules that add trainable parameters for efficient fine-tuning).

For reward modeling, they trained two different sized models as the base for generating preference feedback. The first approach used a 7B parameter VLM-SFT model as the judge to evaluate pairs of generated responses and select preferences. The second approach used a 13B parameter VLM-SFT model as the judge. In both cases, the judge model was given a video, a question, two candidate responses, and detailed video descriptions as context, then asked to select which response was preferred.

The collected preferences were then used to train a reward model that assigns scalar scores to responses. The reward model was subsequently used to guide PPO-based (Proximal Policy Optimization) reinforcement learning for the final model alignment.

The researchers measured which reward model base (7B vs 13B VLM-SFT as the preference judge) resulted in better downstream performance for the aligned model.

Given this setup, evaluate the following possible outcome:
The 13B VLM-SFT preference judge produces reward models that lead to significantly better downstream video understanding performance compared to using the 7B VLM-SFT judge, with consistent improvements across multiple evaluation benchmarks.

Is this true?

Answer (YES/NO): NO